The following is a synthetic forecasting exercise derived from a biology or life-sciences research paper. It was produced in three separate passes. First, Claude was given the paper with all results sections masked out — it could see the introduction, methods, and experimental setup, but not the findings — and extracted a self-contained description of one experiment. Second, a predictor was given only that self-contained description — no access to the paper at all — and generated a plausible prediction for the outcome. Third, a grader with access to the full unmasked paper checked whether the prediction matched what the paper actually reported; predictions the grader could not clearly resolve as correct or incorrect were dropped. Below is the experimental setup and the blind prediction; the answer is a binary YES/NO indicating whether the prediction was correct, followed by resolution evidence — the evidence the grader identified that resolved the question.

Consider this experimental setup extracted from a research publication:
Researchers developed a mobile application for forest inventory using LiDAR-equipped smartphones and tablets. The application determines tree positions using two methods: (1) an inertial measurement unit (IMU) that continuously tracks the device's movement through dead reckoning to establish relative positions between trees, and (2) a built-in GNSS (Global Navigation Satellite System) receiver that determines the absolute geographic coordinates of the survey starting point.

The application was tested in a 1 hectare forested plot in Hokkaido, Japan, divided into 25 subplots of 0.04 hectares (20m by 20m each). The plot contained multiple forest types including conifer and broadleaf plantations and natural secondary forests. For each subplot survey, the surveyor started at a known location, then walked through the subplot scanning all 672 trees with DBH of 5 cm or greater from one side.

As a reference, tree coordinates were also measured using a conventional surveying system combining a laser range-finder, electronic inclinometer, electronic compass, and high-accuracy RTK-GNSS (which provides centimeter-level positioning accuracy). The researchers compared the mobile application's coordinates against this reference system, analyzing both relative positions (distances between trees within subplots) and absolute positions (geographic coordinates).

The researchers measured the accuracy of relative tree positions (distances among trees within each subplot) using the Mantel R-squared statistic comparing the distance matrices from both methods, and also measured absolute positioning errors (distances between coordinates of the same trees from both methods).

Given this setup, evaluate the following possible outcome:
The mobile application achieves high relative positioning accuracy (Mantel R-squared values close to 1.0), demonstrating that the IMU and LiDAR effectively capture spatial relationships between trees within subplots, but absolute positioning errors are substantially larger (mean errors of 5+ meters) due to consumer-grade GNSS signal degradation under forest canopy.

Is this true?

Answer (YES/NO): NO